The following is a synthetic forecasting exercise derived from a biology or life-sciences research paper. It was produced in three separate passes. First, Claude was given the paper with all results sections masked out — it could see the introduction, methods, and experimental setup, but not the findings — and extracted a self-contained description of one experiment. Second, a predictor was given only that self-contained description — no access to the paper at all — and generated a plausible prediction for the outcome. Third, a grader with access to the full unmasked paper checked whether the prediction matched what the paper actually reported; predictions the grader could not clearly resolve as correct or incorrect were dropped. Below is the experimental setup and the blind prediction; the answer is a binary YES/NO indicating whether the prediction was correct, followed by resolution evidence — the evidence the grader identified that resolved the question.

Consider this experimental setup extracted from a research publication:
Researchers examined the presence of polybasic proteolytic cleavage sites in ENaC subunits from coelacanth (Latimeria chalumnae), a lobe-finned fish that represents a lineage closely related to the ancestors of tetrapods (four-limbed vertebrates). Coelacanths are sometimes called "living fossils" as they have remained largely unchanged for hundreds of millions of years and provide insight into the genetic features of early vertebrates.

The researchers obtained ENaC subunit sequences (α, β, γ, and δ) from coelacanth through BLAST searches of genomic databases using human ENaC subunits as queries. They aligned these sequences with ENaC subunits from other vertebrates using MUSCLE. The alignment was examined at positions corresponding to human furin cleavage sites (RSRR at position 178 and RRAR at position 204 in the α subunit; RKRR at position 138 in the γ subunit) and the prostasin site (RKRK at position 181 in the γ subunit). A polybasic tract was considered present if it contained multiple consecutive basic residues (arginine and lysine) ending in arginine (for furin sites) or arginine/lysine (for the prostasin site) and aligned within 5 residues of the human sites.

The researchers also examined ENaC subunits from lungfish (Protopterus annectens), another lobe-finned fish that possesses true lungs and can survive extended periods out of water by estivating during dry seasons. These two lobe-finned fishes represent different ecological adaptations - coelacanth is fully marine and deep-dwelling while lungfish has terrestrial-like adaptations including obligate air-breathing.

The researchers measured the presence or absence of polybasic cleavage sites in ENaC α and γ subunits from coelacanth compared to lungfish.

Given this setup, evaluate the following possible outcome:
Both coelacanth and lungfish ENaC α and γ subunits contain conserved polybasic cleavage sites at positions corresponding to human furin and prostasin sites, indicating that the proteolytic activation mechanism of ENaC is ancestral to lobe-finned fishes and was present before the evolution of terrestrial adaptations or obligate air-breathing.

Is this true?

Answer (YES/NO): NO